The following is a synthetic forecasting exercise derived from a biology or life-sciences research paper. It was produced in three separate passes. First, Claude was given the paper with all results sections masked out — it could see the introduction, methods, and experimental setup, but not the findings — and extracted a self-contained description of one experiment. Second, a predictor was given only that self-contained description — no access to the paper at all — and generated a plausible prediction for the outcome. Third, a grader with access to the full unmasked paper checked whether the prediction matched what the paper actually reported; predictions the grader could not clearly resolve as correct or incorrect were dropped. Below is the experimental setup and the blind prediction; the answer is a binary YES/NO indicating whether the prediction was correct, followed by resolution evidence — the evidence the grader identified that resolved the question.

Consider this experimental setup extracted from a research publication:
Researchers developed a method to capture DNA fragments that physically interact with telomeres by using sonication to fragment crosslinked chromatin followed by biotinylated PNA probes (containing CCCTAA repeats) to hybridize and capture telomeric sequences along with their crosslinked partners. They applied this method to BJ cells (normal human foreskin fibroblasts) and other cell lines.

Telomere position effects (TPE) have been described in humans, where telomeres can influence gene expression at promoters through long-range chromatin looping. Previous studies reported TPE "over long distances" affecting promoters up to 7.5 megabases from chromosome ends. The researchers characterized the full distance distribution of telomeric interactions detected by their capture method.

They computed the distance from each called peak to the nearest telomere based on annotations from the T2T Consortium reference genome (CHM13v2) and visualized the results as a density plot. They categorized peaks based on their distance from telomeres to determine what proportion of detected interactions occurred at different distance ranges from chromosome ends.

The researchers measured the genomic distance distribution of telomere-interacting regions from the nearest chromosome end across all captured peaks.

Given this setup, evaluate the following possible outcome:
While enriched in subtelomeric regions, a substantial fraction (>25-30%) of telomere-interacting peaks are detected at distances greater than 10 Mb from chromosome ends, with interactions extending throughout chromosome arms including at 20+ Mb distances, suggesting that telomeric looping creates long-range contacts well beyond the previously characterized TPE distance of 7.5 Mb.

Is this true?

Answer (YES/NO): NO